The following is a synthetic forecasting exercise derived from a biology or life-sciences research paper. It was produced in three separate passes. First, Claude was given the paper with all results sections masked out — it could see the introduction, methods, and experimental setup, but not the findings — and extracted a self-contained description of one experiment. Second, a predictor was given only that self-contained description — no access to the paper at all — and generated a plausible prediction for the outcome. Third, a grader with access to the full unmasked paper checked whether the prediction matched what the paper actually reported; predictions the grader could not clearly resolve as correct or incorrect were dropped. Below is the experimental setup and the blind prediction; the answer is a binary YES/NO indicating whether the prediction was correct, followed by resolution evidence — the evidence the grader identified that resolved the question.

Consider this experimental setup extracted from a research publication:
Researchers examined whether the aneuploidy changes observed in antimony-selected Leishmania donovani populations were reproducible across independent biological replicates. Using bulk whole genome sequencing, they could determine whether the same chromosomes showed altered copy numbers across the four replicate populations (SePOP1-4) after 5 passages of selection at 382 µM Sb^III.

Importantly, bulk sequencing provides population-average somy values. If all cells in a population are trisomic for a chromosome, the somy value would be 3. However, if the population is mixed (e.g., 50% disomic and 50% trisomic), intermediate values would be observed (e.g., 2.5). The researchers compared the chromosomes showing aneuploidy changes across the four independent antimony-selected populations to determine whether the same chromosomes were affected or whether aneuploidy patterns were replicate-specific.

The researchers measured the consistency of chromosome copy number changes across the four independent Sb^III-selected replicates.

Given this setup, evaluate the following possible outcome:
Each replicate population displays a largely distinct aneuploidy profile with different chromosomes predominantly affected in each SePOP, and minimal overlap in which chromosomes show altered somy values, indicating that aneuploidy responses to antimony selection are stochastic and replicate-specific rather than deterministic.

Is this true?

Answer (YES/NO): NO